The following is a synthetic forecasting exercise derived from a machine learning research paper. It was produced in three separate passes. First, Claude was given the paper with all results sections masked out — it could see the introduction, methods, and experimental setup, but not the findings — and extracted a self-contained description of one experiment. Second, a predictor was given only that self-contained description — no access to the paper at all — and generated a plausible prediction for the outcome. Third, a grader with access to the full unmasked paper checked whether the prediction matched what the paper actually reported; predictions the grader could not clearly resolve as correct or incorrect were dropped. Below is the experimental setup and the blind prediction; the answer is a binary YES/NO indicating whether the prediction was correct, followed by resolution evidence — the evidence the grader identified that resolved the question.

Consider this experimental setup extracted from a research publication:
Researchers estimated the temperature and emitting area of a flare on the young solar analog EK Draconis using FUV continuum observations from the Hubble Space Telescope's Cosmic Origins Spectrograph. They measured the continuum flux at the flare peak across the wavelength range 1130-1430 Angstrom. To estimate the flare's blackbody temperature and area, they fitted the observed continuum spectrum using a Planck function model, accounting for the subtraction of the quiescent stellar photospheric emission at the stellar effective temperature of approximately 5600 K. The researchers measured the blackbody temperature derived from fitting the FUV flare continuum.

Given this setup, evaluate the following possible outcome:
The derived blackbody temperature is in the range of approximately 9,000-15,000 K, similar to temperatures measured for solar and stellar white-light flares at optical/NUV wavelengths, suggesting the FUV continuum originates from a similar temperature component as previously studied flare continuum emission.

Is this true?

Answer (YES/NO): YES